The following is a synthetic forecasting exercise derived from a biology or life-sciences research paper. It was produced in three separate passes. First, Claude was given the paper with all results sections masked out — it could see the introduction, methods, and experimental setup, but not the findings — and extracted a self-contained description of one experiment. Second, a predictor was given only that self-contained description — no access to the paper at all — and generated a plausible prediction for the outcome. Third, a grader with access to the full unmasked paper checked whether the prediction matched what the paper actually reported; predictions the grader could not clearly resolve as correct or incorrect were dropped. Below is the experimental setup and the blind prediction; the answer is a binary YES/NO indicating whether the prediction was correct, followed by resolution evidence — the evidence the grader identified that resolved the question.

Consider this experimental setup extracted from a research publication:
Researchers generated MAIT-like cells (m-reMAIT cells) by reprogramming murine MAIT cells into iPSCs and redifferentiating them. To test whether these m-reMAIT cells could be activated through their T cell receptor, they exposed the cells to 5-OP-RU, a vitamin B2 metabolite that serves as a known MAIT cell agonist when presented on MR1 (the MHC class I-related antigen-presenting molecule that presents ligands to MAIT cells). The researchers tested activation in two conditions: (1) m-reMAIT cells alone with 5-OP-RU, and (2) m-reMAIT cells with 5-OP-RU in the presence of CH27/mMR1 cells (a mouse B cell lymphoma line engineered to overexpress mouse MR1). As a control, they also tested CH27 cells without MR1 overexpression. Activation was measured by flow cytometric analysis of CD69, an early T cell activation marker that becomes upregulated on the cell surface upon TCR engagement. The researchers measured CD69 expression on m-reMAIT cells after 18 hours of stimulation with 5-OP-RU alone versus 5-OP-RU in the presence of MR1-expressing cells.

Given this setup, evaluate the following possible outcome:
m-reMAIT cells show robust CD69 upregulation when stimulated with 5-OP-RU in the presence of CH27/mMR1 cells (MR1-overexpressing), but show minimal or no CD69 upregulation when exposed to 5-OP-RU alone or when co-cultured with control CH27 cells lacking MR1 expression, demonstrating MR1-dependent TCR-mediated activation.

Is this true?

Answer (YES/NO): NO